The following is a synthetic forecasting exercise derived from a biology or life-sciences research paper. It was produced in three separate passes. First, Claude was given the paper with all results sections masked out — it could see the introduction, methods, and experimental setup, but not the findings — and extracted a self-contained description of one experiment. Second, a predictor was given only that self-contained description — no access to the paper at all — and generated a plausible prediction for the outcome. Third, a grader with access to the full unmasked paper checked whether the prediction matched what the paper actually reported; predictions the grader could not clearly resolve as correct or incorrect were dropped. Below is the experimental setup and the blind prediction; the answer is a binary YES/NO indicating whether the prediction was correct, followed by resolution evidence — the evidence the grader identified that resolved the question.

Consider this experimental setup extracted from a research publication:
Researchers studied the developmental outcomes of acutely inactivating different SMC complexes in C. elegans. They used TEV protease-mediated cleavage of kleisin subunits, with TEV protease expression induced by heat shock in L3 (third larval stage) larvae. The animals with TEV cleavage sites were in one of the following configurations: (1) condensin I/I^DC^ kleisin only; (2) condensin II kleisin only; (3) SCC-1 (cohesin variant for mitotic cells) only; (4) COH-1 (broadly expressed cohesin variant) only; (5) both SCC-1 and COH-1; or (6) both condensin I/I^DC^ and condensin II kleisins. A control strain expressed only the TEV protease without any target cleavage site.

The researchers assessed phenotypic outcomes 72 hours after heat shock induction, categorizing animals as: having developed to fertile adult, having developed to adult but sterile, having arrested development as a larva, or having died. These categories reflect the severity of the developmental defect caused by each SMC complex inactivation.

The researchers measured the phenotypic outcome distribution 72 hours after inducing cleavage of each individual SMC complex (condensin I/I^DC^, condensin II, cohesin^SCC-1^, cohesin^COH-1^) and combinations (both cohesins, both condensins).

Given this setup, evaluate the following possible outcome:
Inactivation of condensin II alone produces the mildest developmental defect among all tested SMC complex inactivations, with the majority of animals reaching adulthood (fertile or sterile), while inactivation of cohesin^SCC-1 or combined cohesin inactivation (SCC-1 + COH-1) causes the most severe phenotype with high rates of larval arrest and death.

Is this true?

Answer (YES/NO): NO